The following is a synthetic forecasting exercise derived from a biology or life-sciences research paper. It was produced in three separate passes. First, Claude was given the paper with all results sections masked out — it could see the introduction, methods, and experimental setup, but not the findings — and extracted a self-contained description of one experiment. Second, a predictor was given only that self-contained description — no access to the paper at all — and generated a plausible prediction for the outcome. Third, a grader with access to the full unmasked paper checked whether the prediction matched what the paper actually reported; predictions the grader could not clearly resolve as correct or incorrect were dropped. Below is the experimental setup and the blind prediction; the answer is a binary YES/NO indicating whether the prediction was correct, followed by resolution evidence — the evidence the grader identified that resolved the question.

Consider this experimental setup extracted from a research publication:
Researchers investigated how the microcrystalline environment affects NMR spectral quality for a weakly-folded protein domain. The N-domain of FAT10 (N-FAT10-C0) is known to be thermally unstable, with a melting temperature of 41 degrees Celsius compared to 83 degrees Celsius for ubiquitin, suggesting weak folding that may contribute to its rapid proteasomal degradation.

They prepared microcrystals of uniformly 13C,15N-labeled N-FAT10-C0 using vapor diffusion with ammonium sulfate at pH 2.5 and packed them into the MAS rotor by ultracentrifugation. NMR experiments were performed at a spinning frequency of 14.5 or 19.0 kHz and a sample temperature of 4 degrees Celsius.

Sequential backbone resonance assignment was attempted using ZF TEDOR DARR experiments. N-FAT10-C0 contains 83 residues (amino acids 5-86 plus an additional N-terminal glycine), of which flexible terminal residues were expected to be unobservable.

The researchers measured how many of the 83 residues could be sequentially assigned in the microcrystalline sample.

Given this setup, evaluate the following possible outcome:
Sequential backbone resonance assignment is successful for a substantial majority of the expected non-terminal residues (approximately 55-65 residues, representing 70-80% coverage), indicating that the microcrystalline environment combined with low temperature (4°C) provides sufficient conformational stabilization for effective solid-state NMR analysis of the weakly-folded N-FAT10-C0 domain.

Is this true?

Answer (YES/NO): NO